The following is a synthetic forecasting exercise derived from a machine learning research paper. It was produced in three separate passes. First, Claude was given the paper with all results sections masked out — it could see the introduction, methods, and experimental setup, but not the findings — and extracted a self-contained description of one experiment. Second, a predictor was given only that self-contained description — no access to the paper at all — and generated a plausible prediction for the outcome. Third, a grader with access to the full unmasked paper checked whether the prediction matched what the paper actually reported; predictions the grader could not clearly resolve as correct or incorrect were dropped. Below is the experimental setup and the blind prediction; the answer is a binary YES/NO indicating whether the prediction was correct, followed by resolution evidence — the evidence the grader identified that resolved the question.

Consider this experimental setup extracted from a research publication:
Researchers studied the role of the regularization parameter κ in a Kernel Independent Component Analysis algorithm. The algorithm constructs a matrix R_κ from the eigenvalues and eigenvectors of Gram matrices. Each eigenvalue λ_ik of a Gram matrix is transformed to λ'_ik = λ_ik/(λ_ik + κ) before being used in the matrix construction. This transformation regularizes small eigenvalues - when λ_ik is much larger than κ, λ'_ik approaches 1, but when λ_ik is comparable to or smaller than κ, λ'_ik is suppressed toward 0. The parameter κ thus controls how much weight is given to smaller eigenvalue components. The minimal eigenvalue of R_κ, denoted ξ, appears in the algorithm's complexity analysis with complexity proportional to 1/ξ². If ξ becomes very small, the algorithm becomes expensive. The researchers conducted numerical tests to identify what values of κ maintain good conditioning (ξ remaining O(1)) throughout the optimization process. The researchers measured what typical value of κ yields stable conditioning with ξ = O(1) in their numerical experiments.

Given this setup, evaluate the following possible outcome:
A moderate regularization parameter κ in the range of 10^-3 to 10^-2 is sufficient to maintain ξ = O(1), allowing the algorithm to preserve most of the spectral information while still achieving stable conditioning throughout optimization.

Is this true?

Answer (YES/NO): NO